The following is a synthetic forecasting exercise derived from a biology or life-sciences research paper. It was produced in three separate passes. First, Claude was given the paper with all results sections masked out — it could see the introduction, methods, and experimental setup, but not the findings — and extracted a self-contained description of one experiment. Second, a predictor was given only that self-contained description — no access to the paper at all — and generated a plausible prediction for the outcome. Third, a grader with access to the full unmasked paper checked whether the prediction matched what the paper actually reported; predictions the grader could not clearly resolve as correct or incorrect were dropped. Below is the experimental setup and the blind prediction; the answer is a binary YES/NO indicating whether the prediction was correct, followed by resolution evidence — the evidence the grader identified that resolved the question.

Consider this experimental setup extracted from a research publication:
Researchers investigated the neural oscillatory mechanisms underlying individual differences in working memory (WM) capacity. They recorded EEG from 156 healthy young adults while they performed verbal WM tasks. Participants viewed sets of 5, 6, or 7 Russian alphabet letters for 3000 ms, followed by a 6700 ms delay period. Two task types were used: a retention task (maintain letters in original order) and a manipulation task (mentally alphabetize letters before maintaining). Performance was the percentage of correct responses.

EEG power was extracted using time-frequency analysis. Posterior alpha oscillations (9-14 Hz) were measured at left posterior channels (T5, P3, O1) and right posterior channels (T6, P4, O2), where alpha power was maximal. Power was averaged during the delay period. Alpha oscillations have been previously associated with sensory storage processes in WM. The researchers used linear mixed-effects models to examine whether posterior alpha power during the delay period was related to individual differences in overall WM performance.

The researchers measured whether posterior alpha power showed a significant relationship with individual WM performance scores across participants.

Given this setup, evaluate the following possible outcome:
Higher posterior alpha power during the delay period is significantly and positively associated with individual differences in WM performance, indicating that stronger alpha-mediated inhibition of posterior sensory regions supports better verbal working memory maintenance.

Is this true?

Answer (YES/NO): NO